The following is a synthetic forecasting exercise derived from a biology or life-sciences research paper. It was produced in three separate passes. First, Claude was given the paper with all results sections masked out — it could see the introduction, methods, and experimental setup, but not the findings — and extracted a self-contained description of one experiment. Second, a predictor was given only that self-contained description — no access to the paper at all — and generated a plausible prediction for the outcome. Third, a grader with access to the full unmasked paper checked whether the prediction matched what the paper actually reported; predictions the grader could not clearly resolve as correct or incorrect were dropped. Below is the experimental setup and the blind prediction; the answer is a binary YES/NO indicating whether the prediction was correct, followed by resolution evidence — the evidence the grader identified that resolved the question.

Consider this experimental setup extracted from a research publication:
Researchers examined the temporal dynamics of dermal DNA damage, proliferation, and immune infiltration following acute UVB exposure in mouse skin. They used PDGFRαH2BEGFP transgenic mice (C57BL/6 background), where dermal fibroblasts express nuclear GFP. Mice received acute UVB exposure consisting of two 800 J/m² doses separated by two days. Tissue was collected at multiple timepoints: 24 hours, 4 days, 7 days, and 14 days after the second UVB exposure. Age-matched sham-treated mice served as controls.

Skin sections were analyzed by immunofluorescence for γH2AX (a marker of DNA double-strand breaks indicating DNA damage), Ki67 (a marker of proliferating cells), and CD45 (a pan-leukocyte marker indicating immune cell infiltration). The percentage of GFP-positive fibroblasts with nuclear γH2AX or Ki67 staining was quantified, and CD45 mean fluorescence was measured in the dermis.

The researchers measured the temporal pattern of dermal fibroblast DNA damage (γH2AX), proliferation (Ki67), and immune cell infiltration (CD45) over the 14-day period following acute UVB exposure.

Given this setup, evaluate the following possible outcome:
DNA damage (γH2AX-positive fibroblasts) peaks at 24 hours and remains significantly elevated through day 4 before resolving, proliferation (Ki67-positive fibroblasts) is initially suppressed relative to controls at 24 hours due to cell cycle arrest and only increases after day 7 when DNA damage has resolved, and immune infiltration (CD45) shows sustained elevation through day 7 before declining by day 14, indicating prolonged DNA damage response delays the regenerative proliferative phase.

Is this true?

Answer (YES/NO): NO